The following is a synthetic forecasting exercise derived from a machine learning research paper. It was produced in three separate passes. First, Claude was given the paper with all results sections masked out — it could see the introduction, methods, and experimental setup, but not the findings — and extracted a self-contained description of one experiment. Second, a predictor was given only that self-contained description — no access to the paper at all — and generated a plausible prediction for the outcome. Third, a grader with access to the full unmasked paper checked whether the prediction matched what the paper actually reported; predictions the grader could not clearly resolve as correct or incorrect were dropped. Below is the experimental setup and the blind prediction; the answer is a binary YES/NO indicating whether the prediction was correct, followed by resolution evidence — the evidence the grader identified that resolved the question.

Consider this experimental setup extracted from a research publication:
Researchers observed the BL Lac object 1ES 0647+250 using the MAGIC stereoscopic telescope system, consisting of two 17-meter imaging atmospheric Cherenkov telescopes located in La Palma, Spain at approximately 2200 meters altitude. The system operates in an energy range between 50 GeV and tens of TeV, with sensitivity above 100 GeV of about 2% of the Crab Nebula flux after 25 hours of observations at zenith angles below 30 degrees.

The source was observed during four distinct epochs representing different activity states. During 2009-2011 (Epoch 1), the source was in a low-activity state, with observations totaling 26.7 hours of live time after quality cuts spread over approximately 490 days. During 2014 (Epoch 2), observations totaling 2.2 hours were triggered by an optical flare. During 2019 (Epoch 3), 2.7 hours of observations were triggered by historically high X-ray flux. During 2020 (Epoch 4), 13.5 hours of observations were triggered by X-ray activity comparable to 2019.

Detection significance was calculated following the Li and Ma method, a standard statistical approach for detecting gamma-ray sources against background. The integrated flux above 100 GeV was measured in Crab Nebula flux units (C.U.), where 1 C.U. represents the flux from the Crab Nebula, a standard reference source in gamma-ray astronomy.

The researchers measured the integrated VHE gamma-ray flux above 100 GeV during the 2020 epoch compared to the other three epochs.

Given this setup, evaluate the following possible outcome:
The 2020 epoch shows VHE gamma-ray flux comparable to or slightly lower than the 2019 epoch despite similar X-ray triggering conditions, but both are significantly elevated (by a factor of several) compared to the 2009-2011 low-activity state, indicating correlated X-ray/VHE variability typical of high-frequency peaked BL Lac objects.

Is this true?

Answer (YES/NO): NO